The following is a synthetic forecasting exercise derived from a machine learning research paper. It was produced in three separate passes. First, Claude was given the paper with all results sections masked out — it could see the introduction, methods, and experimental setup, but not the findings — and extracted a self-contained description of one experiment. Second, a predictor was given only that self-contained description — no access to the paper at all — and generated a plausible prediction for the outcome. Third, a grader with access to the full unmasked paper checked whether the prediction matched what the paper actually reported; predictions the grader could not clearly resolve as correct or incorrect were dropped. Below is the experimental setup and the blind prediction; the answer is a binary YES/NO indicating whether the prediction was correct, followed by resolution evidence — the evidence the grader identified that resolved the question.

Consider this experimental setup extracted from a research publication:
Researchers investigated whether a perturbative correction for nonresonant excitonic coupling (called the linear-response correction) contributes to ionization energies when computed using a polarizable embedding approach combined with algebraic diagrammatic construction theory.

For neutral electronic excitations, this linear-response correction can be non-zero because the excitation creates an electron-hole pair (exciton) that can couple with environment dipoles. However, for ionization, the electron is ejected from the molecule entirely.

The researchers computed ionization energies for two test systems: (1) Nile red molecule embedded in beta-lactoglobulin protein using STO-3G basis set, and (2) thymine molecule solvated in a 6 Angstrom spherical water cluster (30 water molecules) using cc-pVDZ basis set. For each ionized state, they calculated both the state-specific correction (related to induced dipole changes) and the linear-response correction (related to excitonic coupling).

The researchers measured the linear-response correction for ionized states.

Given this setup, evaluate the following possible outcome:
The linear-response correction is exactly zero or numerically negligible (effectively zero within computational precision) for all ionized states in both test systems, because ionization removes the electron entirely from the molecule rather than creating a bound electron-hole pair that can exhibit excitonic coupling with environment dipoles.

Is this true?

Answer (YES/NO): YES